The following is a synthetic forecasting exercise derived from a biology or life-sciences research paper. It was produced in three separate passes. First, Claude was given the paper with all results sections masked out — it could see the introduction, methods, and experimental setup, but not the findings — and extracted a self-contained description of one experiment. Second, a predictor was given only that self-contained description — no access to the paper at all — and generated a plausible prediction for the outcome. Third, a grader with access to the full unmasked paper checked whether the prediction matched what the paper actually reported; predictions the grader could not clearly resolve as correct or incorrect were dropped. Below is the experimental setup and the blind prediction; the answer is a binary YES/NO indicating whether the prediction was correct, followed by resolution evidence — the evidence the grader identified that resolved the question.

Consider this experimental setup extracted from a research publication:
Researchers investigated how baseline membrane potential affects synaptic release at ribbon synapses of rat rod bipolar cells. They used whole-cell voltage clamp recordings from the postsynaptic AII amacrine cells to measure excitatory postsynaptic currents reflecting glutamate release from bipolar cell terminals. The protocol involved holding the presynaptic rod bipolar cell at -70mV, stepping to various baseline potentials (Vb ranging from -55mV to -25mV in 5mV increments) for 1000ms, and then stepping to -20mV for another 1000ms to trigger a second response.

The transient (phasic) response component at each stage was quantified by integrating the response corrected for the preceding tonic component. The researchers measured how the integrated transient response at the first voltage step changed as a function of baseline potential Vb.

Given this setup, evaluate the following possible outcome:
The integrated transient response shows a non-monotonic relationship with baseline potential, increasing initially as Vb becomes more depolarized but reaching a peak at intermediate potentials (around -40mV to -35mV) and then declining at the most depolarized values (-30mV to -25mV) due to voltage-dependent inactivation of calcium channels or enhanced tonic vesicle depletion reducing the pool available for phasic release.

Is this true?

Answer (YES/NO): NO